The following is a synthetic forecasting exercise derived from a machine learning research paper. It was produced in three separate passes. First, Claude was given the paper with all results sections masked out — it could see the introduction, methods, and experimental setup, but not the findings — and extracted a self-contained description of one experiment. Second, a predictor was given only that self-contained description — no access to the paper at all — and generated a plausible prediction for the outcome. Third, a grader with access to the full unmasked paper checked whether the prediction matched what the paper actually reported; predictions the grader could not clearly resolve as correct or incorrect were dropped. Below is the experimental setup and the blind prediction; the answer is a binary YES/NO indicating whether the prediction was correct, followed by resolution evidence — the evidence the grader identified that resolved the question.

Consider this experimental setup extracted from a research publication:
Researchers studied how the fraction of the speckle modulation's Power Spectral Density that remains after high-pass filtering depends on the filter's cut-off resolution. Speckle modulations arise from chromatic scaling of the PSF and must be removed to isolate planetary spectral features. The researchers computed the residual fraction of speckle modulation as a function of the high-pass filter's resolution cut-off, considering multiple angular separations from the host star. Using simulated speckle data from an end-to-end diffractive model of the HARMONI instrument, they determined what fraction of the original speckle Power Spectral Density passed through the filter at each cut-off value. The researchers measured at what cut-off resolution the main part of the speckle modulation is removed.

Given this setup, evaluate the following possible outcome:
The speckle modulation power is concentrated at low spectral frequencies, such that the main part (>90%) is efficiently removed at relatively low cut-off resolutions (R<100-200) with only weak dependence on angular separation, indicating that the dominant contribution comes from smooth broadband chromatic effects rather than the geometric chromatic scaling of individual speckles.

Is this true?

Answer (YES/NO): NO